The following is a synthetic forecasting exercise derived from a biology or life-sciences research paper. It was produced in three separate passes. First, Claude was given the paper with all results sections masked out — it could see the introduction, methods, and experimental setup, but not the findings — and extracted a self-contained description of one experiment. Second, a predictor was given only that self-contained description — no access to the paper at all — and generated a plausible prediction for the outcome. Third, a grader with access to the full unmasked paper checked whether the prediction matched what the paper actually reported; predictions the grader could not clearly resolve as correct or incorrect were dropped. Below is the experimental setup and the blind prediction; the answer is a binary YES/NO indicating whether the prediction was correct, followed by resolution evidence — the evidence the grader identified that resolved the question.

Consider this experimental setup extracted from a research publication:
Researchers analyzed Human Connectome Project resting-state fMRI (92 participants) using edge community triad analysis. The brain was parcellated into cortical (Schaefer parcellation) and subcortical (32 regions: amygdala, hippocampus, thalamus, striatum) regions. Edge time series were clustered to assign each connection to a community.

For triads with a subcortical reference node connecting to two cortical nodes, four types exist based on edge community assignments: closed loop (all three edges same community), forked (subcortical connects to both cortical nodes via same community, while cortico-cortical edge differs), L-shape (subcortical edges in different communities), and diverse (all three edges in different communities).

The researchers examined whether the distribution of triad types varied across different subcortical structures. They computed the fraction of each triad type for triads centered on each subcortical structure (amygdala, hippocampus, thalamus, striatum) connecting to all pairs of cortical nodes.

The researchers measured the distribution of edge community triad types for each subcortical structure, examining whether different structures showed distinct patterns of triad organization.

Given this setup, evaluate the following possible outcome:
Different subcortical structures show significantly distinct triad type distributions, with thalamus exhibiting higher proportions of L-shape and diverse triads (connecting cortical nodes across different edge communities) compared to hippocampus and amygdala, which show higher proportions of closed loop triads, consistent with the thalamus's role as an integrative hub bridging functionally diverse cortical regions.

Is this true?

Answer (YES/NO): NO